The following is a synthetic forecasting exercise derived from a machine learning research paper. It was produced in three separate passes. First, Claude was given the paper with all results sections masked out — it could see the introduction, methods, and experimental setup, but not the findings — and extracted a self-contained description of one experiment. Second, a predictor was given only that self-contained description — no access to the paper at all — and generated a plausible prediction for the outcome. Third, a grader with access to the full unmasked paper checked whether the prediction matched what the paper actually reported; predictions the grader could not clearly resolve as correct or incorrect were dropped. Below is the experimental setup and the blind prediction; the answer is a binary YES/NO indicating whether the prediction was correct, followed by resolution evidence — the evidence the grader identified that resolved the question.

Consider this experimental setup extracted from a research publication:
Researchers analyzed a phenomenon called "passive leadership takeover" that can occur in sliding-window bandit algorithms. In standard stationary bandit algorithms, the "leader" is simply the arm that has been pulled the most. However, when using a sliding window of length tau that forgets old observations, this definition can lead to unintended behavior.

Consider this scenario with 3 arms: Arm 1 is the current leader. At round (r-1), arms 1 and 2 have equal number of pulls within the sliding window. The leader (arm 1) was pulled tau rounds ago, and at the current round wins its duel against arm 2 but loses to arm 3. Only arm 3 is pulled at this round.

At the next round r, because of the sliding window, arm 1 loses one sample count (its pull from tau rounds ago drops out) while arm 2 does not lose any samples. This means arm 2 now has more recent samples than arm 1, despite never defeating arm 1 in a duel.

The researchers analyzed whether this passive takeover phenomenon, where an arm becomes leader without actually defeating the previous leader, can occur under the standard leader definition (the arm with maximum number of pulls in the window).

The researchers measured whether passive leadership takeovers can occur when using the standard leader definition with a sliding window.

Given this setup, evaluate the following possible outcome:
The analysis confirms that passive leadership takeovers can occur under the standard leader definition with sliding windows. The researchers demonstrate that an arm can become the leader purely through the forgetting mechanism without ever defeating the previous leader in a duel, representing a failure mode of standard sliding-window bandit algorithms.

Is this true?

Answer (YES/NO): YES